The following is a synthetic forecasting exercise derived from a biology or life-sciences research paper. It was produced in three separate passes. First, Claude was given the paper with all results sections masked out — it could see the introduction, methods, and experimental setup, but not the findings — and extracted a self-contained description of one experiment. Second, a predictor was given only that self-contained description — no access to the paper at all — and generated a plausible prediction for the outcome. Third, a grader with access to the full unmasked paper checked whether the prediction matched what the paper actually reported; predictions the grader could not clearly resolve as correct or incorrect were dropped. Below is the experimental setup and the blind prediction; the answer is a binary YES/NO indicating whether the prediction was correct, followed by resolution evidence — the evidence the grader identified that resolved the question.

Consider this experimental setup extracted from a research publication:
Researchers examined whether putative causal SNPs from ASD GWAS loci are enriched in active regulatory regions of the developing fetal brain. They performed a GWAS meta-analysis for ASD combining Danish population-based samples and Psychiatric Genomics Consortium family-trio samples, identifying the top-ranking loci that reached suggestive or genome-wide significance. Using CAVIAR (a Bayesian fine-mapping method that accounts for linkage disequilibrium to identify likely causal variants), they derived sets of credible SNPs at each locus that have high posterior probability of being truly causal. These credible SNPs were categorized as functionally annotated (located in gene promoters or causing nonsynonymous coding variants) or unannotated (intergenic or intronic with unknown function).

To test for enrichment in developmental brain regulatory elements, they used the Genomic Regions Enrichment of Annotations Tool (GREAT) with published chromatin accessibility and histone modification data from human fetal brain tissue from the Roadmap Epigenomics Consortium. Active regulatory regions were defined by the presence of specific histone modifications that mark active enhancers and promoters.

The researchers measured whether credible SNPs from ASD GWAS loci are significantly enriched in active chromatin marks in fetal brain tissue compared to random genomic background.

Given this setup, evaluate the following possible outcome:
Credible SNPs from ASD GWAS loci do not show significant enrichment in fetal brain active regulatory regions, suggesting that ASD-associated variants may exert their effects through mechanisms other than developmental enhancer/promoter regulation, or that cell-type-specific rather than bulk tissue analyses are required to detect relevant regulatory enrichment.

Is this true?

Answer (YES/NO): NO